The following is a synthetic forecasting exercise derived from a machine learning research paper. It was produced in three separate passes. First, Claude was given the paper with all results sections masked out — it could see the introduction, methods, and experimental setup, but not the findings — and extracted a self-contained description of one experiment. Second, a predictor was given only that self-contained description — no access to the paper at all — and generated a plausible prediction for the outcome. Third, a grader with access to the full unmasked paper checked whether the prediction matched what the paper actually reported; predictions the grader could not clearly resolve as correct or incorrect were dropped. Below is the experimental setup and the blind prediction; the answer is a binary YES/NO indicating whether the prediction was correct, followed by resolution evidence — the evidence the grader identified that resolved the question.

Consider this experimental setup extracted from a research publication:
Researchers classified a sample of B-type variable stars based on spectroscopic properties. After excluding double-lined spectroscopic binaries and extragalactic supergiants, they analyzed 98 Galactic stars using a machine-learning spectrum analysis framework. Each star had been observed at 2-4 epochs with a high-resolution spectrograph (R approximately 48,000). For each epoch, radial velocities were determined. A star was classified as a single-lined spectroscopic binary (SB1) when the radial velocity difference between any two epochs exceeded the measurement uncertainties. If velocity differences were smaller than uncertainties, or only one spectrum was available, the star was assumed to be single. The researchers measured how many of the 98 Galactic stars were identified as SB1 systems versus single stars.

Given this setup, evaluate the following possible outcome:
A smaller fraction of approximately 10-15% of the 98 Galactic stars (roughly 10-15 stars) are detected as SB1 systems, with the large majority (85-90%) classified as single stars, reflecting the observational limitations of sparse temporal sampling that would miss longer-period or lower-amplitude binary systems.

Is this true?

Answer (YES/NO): YES